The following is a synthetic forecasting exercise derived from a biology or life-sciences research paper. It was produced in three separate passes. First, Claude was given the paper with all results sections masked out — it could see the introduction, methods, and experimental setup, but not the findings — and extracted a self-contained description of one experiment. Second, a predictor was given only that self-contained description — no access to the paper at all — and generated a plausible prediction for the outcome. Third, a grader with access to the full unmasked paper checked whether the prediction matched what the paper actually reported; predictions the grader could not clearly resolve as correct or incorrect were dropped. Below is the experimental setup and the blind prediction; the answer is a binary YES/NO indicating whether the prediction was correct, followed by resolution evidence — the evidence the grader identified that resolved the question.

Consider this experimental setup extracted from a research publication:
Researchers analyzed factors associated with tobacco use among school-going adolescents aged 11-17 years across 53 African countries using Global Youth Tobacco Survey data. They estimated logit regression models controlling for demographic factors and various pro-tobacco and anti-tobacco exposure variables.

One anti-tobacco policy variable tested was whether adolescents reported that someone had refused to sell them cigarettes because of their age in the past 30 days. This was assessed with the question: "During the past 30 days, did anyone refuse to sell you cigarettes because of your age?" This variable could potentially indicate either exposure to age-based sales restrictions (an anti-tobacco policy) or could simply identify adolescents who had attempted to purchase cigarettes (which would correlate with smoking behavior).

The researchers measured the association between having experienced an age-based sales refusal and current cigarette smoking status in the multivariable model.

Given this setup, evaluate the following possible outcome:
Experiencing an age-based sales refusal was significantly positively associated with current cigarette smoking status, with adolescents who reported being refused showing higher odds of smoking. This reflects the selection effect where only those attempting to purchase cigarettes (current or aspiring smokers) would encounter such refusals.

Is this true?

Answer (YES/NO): YES